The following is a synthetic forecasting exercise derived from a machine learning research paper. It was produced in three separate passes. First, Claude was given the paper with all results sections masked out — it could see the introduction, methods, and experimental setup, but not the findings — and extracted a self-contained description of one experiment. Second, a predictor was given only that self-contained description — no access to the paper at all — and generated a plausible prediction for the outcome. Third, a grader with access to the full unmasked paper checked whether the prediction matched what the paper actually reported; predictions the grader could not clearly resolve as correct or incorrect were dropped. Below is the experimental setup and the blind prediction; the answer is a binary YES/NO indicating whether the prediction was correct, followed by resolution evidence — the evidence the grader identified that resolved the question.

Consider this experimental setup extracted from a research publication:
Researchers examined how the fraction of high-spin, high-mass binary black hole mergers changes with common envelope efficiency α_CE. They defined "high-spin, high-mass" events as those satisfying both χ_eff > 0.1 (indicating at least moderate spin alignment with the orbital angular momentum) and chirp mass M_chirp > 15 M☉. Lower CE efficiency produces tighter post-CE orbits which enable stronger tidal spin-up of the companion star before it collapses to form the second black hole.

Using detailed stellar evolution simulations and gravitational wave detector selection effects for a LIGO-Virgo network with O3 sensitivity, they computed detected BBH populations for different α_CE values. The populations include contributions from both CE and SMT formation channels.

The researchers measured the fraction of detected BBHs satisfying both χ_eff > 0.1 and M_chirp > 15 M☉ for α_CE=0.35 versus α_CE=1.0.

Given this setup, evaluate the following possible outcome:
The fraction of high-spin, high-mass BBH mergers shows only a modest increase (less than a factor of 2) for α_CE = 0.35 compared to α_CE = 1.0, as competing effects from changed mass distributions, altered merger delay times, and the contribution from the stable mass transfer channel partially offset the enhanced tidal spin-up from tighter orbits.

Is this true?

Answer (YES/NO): NO